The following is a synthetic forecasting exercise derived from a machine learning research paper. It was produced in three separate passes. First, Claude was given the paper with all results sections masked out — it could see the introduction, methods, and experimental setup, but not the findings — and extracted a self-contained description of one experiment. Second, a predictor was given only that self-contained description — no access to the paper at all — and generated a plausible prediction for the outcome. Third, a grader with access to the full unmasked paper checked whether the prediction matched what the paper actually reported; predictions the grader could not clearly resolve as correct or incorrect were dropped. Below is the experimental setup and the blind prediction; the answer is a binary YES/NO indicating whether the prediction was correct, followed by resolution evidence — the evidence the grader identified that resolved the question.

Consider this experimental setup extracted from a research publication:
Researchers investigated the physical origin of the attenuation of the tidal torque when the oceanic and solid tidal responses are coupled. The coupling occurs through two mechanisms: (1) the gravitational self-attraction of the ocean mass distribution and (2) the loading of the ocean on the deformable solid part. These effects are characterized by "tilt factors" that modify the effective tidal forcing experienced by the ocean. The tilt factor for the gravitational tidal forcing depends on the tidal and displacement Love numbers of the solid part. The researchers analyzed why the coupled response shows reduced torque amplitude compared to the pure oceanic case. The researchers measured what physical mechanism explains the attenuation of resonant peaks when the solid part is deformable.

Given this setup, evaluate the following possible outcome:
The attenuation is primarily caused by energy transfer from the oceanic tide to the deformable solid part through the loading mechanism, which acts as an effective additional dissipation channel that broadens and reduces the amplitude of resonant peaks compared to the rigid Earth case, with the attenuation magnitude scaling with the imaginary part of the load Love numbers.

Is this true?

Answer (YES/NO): NO